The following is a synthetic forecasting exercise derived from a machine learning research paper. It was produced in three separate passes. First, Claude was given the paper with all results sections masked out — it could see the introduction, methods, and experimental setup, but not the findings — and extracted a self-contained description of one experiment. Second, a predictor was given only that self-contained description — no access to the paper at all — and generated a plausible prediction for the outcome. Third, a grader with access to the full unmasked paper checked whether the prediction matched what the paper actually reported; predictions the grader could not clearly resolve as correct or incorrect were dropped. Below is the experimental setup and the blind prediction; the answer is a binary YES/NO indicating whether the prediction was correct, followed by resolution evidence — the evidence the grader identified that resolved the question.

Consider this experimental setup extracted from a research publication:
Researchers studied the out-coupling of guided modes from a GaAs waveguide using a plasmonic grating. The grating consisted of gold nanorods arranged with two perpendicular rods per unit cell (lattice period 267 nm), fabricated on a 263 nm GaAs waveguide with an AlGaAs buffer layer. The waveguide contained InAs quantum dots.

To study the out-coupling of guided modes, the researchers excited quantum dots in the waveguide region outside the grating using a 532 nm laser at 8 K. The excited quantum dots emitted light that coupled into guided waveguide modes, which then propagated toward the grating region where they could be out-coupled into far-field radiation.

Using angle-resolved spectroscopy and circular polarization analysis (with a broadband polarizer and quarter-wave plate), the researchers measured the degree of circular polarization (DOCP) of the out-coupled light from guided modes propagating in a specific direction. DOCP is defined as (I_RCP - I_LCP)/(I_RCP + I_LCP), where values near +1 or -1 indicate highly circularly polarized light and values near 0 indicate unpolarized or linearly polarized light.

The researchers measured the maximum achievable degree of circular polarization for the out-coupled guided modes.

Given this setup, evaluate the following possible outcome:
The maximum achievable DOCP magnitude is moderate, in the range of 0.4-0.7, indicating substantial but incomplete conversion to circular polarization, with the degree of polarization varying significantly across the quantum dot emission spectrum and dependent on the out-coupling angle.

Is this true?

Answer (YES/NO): NO